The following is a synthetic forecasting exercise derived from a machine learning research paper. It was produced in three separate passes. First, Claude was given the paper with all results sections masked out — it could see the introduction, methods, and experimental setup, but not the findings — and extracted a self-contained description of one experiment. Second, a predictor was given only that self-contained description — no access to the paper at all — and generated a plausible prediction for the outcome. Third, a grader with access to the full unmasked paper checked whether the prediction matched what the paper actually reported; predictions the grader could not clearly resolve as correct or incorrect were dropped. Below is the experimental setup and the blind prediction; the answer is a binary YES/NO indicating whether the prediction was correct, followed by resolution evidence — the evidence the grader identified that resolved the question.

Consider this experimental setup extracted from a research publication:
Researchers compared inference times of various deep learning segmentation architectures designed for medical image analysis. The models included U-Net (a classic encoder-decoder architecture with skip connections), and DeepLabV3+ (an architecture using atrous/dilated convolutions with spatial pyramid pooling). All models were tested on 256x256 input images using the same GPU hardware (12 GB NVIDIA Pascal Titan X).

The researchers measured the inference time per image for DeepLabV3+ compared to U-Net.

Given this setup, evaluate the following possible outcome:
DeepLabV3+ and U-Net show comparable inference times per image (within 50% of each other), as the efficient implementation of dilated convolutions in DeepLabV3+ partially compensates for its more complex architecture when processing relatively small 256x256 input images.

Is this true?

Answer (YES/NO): NO